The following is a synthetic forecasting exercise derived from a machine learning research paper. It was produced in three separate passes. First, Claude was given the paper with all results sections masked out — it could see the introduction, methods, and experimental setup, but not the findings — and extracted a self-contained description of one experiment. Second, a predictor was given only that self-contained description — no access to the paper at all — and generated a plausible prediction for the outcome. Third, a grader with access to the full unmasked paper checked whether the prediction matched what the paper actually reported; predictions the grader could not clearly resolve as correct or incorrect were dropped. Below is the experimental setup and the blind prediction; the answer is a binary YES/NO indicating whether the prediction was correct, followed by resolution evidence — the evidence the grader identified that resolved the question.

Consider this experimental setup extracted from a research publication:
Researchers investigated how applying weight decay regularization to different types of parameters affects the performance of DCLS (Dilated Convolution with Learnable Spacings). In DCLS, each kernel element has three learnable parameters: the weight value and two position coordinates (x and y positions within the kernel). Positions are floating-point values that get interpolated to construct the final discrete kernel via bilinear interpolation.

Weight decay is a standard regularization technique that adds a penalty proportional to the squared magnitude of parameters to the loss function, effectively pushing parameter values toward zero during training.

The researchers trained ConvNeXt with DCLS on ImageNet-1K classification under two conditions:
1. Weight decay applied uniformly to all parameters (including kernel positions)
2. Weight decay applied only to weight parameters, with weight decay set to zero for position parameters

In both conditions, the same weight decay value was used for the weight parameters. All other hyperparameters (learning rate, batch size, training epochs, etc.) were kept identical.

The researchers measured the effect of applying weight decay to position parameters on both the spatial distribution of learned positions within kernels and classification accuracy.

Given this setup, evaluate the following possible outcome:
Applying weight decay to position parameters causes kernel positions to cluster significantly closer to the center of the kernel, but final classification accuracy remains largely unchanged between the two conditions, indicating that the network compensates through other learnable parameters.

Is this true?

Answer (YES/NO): NO